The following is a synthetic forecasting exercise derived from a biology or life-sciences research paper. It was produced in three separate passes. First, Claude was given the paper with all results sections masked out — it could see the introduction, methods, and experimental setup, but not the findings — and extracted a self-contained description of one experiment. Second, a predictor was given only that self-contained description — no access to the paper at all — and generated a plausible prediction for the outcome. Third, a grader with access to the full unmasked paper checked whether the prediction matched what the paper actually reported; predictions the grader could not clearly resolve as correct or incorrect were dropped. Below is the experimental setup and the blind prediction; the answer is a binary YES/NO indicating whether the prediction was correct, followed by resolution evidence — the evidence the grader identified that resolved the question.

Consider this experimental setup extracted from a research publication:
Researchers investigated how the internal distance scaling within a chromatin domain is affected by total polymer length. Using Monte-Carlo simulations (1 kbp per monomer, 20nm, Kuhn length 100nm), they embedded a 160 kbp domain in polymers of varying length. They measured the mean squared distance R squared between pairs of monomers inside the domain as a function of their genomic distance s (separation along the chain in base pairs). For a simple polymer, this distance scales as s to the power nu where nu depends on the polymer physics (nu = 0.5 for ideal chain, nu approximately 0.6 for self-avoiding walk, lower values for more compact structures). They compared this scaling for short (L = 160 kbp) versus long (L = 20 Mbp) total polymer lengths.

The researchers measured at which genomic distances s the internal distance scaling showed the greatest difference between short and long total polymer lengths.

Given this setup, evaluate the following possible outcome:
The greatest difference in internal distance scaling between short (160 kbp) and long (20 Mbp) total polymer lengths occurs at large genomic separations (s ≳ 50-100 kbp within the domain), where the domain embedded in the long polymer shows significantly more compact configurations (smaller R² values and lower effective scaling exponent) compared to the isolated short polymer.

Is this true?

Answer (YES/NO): YES